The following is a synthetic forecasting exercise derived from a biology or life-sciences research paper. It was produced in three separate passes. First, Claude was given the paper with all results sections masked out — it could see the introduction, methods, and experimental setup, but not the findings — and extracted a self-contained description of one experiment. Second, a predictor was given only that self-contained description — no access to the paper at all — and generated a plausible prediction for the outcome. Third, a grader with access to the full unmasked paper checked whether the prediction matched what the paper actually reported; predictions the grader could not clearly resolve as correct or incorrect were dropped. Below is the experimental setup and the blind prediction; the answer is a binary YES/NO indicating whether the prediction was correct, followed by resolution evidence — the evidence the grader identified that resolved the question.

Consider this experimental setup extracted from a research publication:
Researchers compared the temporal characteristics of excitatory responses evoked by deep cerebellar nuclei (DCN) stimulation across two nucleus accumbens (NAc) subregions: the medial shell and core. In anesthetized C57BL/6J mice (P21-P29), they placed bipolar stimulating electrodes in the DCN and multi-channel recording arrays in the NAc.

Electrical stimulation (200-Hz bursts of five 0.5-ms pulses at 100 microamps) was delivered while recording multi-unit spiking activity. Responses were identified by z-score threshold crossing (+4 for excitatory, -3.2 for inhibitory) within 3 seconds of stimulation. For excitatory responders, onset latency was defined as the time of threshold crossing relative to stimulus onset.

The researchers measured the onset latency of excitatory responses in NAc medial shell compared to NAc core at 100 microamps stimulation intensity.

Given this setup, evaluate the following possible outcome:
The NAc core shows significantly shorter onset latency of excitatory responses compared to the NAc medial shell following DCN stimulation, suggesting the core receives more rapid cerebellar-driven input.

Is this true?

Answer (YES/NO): YES